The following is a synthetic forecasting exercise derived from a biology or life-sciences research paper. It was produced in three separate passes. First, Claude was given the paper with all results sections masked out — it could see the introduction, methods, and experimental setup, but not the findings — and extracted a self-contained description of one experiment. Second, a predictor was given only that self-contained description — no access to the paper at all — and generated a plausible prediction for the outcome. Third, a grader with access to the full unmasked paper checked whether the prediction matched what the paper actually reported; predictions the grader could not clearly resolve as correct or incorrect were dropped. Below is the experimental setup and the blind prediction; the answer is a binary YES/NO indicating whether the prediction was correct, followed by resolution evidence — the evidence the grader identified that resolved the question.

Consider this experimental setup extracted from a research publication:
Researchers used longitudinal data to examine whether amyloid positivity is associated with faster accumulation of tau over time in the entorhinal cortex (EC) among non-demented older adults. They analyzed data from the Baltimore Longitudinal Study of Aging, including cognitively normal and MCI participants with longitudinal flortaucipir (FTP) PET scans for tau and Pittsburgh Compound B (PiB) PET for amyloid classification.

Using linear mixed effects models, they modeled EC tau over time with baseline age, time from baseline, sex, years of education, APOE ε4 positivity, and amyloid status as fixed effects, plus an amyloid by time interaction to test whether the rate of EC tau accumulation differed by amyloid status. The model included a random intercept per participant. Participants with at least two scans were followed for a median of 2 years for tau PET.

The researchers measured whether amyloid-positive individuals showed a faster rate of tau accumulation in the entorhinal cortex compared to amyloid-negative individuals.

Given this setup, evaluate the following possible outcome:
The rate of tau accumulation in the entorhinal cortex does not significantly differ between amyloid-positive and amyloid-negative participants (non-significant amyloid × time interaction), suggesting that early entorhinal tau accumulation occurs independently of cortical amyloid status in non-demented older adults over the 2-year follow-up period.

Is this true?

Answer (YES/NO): YES